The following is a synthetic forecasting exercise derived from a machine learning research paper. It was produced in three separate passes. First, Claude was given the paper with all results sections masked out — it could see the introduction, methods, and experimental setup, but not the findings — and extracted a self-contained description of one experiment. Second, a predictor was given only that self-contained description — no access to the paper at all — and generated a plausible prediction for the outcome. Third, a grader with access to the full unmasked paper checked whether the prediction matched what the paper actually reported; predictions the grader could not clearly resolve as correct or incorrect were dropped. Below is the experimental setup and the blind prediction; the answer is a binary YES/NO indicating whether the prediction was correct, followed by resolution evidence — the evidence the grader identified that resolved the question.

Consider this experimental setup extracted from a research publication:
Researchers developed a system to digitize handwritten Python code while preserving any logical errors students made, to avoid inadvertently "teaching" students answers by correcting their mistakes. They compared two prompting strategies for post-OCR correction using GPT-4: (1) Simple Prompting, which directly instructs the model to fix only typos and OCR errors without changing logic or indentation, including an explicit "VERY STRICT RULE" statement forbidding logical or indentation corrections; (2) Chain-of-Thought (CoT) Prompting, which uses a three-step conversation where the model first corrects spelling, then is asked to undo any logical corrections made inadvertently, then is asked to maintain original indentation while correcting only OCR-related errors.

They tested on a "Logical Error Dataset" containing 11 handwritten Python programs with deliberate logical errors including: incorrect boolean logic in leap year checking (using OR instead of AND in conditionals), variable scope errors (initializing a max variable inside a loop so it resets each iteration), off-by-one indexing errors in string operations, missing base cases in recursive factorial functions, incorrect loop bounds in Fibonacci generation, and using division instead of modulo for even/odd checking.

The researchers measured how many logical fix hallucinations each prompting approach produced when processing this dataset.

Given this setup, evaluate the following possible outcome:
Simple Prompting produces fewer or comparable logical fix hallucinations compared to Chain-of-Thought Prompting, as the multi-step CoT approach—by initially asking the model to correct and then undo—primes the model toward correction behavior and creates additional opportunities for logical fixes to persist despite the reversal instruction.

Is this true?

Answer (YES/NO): NO